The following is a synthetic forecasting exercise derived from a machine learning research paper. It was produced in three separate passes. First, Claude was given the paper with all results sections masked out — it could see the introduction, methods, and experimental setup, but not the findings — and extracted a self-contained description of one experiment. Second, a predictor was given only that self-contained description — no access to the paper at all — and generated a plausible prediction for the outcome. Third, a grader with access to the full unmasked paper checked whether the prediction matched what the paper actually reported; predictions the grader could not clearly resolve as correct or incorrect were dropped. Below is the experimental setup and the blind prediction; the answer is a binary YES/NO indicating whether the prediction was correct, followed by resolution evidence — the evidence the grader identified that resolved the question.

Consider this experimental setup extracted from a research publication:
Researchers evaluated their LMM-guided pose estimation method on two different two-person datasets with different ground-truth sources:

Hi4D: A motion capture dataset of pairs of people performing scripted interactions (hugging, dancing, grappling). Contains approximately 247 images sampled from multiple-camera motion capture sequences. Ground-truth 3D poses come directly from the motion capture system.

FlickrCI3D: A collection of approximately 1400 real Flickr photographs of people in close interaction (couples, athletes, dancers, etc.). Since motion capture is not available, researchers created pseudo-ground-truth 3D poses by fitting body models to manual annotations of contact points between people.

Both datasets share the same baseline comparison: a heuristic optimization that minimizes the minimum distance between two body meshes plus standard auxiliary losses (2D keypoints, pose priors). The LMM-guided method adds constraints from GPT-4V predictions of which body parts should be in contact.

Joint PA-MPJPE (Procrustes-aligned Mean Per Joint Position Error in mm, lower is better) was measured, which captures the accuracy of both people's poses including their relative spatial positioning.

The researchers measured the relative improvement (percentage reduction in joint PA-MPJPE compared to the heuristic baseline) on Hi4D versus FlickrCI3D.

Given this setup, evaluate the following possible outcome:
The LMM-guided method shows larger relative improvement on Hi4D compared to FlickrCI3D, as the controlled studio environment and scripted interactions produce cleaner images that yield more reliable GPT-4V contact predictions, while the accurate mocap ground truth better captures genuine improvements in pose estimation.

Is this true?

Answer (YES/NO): YES